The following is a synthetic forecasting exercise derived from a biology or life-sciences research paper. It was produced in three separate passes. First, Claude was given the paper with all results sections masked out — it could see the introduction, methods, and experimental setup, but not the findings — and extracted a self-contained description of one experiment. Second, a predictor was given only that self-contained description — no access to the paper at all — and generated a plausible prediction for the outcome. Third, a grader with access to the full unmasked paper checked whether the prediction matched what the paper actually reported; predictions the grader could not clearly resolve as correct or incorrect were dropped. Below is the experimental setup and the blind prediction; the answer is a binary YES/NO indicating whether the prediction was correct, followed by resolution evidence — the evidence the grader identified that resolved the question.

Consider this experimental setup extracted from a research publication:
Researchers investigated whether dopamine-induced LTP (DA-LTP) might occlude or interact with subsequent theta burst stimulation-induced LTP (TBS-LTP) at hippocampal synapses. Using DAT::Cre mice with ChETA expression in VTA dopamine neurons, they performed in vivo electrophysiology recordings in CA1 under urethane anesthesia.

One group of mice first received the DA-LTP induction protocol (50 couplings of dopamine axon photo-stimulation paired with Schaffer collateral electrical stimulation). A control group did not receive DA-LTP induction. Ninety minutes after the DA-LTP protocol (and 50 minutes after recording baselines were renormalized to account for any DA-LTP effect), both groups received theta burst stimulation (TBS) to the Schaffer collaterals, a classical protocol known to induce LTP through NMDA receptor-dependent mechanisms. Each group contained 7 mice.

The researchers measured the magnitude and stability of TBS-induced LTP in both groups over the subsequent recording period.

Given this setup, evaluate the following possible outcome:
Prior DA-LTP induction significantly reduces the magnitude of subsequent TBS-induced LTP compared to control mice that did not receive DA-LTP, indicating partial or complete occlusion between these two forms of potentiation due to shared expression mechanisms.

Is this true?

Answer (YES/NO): YES